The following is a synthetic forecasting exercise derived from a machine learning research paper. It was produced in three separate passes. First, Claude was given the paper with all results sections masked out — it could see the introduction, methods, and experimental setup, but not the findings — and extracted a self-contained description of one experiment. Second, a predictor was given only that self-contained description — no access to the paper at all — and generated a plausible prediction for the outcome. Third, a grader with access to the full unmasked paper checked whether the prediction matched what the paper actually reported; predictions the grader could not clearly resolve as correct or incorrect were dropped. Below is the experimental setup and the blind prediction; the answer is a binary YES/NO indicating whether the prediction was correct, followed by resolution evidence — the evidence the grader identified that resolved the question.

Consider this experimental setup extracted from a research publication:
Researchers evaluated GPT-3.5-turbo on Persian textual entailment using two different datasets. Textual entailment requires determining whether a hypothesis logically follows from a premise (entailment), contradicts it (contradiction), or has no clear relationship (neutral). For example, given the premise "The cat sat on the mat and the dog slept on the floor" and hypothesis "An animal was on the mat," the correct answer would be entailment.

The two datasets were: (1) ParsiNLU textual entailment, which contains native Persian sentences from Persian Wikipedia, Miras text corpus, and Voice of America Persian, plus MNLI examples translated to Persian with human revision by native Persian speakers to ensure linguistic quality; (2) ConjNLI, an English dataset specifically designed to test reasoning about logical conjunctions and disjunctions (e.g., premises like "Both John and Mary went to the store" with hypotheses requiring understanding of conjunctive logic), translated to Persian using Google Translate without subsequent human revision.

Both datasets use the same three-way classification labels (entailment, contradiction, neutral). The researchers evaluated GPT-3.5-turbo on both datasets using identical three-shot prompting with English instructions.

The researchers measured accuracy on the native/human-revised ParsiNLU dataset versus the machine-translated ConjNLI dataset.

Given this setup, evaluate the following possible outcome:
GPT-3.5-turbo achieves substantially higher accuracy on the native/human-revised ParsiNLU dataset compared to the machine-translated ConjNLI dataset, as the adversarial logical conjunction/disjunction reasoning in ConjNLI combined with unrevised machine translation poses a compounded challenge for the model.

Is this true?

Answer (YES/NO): YES